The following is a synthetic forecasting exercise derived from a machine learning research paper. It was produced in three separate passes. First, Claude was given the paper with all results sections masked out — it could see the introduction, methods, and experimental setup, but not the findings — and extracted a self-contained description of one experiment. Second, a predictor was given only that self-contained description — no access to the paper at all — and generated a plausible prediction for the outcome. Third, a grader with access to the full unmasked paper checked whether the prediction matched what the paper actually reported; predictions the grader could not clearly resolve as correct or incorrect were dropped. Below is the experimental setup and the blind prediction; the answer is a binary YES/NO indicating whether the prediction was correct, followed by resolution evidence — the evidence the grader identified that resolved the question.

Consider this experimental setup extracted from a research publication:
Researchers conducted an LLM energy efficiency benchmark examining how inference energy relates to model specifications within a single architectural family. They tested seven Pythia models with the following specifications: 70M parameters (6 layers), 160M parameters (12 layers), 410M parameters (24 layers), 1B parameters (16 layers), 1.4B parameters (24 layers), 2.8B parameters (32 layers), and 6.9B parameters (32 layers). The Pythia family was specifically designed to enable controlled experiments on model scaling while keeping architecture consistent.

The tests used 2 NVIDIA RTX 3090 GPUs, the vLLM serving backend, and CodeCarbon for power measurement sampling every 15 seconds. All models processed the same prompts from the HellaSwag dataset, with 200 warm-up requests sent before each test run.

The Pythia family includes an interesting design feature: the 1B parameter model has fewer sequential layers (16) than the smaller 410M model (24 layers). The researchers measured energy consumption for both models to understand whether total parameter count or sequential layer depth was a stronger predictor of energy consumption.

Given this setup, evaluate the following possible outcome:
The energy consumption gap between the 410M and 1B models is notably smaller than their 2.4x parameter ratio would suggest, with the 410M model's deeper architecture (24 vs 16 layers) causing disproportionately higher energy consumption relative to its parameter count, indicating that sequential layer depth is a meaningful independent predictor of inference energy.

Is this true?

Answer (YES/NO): YES